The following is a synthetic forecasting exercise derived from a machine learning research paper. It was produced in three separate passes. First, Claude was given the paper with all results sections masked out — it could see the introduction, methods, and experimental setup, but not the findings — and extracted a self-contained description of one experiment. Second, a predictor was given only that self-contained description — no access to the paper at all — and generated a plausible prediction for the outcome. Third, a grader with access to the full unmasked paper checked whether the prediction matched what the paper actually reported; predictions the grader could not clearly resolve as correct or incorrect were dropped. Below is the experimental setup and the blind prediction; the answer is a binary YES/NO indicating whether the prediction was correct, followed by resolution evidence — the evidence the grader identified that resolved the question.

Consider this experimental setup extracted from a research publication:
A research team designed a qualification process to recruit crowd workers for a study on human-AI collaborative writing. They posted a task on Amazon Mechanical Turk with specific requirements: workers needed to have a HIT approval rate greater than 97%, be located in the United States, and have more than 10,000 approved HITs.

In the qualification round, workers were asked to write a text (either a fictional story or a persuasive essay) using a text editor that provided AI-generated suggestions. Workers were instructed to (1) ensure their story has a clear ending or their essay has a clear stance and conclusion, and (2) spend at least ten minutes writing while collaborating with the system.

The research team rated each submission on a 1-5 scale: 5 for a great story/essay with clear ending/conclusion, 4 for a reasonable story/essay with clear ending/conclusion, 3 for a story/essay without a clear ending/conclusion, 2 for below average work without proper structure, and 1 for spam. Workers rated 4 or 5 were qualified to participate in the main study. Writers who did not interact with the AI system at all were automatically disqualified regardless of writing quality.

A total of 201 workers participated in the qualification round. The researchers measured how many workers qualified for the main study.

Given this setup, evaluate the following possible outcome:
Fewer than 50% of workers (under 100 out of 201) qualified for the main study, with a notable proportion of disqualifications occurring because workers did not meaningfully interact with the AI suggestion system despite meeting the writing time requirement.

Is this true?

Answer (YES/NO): NO